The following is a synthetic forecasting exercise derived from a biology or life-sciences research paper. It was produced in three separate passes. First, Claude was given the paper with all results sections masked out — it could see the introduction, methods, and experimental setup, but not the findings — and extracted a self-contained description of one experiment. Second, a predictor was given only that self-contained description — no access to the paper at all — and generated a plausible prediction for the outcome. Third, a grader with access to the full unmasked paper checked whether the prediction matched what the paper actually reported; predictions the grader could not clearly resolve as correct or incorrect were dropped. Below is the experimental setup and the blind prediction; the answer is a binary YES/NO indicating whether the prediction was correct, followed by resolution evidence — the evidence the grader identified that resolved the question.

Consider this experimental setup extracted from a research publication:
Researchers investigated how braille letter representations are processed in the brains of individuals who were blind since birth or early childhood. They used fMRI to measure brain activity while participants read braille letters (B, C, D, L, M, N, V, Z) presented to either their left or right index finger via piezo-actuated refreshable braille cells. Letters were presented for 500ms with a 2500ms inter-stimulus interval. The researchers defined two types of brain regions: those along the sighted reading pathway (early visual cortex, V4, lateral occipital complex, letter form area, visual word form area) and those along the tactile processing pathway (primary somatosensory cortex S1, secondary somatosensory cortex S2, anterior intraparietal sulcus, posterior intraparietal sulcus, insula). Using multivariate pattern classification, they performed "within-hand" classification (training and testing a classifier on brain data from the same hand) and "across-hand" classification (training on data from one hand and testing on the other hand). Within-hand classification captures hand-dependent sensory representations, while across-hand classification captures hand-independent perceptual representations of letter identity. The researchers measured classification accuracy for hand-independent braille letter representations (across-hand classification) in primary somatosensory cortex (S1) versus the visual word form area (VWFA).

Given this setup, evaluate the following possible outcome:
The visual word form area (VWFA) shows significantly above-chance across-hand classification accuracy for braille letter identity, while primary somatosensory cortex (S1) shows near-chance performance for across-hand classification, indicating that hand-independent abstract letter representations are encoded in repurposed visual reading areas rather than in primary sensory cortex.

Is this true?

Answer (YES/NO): YES